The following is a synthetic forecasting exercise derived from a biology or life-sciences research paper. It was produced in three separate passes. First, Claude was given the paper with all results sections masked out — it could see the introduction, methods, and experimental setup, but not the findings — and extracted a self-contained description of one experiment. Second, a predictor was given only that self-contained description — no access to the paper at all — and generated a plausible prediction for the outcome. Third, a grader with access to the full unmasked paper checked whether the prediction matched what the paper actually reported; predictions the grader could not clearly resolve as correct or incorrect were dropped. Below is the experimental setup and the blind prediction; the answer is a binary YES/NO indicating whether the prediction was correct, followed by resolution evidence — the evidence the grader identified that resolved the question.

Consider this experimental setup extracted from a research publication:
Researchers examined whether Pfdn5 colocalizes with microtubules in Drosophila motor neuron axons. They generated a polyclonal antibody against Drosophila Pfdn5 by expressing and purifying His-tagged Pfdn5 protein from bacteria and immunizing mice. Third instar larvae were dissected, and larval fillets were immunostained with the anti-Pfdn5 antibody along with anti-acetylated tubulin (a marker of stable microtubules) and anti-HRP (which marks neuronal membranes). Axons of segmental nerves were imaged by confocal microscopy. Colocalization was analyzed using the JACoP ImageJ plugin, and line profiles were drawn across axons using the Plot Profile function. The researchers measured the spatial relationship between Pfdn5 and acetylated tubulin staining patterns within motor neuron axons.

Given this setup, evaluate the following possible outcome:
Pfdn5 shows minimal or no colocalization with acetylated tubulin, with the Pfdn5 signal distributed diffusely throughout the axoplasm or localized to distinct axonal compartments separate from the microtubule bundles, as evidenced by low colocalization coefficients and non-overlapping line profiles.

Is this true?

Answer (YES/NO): NO